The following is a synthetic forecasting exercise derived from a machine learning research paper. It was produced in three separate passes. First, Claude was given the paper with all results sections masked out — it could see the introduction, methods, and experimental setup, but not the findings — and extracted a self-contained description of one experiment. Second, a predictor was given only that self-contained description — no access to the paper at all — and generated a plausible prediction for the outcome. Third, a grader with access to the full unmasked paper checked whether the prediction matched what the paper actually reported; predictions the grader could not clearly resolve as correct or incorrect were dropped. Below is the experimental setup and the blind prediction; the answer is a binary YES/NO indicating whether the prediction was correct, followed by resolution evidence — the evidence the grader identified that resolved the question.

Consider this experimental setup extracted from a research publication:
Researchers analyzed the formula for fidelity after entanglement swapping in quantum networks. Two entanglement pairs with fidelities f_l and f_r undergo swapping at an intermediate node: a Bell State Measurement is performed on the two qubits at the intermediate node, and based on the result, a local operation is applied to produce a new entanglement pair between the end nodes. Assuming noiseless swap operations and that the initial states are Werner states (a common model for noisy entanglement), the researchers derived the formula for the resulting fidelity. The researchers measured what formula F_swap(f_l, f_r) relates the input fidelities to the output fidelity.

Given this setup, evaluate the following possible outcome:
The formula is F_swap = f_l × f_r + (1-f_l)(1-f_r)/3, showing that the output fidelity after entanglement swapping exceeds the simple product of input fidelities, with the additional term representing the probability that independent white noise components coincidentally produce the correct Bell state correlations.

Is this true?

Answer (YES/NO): YES